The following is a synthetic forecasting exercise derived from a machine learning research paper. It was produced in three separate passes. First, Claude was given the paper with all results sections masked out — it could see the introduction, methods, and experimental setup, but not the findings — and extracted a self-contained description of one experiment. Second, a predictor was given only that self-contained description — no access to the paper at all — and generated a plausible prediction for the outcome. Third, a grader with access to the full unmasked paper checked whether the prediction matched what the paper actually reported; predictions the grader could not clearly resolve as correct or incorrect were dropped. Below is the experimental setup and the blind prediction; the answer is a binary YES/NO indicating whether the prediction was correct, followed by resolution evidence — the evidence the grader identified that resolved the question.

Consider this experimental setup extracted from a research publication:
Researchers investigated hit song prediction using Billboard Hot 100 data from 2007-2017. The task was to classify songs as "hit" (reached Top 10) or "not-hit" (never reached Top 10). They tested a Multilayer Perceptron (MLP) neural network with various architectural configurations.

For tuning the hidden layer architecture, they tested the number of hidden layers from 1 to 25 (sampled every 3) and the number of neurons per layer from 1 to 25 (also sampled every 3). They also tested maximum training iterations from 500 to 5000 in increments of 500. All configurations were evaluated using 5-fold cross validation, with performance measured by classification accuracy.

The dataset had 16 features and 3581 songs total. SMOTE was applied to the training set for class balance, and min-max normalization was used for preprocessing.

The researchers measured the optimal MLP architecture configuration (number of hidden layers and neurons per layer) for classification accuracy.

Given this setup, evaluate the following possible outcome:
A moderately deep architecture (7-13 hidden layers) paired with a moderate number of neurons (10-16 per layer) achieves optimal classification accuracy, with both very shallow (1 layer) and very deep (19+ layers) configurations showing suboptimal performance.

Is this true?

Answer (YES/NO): NO